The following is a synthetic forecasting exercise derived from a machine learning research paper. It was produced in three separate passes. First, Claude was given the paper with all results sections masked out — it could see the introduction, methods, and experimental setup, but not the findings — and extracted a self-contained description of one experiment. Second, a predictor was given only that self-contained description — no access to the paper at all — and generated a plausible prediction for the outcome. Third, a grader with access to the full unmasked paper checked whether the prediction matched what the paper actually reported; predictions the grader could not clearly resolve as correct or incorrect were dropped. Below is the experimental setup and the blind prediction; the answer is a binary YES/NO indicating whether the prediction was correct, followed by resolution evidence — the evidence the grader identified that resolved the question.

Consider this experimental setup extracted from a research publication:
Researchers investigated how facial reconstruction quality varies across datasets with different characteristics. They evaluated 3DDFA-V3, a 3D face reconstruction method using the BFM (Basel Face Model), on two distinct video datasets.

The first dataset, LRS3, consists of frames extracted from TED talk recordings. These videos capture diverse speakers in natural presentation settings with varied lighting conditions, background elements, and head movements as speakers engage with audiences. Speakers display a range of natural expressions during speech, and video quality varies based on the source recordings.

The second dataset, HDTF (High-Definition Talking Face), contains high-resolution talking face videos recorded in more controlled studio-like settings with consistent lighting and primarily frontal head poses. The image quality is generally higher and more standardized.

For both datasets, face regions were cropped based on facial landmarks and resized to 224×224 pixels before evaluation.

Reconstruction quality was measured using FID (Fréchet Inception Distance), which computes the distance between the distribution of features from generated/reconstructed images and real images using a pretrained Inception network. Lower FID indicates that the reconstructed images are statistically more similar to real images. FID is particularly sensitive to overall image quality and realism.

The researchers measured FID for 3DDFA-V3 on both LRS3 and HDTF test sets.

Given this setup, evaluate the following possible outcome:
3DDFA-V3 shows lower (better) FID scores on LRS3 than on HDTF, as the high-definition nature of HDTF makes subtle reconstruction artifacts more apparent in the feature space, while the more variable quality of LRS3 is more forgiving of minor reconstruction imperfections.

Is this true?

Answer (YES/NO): YES